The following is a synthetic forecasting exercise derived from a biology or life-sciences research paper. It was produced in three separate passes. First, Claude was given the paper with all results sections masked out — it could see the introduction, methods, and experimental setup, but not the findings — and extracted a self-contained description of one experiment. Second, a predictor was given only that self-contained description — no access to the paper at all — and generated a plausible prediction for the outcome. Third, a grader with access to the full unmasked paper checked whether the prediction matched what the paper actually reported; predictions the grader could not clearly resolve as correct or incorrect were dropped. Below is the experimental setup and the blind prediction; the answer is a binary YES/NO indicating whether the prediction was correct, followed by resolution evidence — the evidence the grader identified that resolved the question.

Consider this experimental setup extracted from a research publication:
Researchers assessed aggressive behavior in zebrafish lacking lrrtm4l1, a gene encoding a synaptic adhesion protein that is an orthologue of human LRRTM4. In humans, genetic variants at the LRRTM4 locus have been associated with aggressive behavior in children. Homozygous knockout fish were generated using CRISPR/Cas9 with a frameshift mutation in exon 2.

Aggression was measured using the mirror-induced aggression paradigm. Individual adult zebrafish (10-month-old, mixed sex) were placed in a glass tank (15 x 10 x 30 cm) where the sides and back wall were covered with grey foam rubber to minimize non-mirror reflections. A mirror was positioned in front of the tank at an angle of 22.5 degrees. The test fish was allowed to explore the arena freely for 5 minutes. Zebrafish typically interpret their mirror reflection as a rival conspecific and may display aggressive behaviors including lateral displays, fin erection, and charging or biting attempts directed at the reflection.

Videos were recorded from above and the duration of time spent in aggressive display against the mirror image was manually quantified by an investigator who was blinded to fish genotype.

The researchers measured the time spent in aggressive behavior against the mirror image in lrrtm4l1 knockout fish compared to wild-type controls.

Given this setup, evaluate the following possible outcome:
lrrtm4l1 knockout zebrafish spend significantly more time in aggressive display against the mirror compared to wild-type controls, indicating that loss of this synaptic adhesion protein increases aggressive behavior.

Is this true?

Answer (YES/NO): NO